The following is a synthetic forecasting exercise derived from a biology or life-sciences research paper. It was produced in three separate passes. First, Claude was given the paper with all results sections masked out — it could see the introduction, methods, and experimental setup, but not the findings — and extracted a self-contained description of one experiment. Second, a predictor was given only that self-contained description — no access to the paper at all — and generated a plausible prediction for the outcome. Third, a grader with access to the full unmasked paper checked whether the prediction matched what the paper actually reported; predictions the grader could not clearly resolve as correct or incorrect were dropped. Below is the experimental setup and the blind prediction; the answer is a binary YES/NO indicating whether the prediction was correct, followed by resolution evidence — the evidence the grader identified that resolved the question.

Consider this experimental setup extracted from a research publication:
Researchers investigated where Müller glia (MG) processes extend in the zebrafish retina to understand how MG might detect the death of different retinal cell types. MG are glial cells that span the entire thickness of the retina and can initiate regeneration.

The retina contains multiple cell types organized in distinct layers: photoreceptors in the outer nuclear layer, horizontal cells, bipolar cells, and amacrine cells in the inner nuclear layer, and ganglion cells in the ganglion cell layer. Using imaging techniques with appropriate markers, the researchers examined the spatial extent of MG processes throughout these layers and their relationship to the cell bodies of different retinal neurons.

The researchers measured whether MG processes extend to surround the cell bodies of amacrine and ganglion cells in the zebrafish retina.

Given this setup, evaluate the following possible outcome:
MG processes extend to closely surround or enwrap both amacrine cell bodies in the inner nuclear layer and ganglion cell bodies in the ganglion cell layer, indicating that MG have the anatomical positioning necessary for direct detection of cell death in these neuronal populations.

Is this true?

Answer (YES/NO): YES